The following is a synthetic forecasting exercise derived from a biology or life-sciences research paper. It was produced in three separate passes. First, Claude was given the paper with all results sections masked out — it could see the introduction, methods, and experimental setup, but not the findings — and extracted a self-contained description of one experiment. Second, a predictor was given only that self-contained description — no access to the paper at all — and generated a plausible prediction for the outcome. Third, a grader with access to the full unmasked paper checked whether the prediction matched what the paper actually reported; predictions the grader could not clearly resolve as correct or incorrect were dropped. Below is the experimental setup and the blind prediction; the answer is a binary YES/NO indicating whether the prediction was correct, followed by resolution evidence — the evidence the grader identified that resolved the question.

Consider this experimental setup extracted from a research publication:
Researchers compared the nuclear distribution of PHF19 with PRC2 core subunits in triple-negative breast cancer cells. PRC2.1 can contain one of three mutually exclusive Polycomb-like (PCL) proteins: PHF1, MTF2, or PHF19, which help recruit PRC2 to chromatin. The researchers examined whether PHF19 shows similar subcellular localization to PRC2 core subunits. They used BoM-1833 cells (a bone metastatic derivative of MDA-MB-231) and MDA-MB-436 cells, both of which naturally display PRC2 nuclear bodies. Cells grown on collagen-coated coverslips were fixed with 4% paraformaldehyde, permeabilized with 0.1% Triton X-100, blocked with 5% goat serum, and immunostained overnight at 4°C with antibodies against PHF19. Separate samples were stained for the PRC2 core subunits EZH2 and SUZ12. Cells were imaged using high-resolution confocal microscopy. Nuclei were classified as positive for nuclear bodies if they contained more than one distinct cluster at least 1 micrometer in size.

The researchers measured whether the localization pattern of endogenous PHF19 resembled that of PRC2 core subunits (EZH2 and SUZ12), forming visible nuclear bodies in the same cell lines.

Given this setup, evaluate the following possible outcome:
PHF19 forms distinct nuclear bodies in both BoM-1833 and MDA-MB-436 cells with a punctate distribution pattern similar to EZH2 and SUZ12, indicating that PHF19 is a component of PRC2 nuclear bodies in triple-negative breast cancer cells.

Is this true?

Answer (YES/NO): YES